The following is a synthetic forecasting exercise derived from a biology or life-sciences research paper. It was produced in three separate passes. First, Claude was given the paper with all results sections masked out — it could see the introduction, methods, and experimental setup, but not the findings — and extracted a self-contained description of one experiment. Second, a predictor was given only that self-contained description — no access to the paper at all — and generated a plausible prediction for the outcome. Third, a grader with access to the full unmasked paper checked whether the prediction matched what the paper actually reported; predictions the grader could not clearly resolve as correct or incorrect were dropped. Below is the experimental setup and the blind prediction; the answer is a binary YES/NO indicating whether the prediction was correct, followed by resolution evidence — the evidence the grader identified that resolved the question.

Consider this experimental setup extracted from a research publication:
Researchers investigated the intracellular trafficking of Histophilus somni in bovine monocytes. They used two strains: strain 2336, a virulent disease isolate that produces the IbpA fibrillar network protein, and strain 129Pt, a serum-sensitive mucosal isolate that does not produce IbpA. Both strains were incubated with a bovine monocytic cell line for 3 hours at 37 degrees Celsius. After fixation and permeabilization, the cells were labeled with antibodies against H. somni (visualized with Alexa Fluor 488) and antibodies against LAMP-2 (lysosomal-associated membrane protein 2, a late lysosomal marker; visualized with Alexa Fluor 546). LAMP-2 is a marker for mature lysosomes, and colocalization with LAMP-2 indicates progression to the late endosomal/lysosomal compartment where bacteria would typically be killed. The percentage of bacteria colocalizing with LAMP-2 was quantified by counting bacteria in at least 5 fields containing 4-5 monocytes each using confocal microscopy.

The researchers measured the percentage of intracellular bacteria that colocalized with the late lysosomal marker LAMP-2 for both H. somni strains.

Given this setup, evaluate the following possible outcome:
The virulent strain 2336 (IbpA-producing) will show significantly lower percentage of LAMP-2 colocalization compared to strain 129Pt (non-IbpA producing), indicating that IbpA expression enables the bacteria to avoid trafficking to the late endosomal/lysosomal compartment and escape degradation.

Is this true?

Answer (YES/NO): NO